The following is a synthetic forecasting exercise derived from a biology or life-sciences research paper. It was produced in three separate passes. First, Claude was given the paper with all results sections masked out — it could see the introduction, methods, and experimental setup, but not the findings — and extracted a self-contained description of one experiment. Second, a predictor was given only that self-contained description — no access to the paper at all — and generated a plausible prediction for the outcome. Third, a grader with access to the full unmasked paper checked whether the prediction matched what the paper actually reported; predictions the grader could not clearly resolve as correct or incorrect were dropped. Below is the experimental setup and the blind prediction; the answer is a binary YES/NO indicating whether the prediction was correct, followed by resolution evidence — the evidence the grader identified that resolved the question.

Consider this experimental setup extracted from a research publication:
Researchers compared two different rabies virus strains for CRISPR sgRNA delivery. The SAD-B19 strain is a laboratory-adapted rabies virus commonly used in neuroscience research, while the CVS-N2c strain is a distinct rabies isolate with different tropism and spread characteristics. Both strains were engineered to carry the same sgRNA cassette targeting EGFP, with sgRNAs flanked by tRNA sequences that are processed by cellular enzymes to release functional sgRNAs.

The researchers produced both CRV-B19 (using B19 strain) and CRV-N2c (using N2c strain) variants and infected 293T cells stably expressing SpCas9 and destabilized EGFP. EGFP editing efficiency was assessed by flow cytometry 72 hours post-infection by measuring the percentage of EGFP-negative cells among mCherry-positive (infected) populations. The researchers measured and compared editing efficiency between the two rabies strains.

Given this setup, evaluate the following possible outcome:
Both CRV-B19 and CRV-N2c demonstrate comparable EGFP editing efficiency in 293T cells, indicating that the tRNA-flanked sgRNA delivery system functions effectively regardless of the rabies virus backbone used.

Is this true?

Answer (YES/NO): NO